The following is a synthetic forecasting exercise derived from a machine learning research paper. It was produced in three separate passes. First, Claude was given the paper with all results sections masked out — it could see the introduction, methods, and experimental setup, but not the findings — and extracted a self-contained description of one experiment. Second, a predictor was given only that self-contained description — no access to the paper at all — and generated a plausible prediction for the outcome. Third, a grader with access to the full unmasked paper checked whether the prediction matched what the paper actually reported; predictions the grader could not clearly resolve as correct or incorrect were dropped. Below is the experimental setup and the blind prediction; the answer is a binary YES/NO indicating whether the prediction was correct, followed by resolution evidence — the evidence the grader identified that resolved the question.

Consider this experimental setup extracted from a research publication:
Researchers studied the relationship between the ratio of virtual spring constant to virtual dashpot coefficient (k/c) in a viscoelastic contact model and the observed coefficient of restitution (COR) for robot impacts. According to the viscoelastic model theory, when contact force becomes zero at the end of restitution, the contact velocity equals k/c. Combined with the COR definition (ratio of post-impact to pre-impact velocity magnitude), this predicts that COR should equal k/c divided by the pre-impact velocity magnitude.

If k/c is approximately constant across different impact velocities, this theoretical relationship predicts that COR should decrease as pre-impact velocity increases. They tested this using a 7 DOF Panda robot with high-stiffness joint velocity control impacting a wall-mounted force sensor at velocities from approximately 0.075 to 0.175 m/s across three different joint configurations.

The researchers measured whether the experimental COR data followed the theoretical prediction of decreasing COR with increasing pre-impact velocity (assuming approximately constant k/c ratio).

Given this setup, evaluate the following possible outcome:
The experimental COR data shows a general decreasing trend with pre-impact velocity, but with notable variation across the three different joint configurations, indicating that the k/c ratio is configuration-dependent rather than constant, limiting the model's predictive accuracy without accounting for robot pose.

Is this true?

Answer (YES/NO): NO